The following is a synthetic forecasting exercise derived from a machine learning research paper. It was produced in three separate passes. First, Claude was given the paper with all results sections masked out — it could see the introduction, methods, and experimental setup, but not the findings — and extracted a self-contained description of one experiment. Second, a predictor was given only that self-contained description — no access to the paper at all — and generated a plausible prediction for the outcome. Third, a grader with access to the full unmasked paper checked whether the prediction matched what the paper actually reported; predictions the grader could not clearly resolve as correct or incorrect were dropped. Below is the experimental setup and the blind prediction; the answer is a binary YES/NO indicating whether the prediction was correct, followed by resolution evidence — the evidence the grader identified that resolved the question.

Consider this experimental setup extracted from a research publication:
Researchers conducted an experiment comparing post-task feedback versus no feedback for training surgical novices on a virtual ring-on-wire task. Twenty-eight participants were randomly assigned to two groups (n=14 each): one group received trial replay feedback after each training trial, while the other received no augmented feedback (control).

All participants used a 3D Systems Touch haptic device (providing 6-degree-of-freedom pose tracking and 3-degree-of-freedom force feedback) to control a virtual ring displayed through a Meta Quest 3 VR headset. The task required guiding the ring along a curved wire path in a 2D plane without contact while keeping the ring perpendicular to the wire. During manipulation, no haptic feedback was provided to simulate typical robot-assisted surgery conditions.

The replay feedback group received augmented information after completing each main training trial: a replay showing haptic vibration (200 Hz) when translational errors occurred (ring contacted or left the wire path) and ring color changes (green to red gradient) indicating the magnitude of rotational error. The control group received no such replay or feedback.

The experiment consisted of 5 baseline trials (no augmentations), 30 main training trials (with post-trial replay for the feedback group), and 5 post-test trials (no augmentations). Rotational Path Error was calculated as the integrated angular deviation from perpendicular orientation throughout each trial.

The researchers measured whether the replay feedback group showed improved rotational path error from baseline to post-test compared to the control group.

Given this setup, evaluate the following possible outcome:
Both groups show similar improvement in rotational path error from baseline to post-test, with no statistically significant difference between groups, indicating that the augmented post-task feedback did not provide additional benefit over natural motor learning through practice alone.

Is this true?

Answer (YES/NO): NO